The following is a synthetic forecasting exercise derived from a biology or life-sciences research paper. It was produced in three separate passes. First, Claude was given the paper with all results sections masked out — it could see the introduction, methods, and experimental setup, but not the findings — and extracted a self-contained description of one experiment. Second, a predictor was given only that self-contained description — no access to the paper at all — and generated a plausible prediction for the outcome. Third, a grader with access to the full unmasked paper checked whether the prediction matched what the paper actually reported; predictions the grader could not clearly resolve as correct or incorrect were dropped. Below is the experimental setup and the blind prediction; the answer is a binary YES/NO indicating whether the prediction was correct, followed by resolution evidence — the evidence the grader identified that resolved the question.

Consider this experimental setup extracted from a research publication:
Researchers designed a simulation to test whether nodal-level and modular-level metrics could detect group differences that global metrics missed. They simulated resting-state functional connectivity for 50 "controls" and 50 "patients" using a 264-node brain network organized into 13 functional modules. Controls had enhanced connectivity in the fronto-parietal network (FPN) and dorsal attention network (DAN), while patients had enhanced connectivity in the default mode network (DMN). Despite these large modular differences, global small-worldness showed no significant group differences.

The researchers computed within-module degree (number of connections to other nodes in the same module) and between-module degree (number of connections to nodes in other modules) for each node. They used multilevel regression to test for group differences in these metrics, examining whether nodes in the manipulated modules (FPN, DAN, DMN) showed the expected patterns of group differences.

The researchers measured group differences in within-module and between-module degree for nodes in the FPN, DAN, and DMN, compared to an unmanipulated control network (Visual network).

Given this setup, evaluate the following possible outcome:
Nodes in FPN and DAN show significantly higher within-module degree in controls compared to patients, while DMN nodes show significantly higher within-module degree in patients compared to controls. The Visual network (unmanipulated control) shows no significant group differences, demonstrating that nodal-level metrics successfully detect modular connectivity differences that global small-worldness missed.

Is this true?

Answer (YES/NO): YES